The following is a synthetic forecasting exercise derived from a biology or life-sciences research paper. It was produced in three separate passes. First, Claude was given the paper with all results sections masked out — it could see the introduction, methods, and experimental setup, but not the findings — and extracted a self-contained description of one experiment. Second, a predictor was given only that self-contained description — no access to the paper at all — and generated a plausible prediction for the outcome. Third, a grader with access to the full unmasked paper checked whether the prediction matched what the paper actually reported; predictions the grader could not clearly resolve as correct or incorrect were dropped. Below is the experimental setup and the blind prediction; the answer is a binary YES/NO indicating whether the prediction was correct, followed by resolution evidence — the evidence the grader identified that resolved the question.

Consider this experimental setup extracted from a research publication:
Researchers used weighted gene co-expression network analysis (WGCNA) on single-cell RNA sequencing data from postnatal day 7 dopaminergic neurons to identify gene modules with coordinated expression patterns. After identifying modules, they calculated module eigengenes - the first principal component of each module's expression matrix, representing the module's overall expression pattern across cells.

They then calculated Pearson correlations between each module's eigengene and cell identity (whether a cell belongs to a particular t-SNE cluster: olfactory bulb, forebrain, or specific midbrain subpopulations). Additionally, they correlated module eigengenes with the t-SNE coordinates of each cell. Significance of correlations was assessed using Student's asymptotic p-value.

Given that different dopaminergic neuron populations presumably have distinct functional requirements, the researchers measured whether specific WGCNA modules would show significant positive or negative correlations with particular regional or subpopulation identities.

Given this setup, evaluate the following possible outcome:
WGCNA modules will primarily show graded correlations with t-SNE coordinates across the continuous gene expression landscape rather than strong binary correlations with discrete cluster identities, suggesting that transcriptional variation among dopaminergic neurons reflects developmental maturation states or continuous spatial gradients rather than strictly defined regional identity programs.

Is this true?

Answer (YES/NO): NO